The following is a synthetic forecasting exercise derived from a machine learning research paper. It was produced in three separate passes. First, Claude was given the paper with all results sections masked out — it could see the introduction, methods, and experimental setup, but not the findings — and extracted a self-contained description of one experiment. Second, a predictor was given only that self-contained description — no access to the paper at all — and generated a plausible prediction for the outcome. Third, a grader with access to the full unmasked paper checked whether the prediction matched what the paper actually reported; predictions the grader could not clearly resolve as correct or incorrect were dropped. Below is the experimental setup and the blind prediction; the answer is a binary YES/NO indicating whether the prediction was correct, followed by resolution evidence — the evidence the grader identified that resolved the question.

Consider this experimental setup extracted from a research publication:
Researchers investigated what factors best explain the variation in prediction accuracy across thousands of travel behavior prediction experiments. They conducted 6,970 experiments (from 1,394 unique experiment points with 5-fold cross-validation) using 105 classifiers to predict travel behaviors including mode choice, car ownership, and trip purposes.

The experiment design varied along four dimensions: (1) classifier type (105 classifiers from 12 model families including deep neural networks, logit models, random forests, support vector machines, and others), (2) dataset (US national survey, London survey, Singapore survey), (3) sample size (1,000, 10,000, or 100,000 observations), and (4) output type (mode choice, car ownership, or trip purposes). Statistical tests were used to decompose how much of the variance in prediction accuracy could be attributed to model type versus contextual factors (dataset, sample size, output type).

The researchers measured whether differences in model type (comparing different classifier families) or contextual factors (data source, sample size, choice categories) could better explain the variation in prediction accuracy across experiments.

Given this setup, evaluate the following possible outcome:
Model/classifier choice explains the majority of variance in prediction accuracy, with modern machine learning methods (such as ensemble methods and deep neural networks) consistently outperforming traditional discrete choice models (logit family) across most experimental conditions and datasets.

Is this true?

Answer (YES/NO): NO